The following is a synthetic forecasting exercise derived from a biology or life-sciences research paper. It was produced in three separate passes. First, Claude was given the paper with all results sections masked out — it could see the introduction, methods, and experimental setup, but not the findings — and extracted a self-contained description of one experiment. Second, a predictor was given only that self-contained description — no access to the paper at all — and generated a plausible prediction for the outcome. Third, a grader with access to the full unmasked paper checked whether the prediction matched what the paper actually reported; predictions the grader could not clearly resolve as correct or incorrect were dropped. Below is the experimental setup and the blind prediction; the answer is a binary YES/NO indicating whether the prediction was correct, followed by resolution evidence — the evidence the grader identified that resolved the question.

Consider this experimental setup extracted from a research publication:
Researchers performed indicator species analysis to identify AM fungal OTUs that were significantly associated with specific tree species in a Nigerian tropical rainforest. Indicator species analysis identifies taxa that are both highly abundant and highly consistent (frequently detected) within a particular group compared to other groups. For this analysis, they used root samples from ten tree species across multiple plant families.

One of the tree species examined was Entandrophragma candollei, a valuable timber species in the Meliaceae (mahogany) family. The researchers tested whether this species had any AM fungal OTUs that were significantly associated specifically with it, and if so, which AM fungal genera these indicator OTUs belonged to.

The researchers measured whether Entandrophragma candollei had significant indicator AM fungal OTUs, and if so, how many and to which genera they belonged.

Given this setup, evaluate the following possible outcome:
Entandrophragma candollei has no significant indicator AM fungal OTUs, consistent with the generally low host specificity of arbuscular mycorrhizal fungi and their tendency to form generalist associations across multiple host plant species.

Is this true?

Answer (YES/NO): NO